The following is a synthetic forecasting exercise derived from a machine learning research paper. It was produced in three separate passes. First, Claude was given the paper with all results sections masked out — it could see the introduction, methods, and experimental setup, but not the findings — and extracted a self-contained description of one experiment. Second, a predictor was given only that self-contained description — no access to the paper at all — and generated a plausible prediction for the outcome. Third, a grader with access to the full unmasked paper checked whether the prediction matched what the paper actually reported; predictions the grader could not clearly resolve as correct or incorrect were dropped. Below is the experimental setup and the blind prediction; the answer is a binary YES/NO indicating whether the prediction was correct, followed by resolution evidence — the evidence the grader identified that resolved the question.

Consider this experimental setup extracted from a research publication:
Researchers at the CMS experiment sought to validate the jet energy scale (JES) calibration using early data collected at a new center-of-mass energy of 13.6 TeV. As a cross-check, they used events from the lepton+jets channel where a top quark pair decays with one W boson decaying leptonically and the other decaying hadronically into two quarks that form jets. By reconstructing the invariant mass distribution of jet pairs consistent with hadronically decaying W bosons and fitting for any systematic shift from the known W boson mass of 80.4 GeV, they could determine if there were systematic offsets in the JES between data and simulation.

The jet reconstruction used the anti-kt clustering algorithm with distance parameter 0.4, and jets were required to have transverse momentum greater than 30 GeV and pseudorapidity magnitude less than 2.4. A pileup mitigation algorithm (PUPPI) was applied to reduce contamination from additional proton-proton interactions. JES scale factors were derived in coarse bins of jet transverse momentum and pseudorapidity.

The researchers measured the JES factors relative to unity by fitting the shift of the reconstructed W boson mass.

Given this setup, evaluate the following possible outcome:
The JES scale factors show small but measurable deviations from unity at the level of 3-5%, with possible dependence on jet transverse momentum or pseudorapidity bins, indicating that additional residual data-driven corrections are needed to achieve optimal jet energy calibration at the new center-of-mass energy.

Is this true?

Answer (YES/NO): NO